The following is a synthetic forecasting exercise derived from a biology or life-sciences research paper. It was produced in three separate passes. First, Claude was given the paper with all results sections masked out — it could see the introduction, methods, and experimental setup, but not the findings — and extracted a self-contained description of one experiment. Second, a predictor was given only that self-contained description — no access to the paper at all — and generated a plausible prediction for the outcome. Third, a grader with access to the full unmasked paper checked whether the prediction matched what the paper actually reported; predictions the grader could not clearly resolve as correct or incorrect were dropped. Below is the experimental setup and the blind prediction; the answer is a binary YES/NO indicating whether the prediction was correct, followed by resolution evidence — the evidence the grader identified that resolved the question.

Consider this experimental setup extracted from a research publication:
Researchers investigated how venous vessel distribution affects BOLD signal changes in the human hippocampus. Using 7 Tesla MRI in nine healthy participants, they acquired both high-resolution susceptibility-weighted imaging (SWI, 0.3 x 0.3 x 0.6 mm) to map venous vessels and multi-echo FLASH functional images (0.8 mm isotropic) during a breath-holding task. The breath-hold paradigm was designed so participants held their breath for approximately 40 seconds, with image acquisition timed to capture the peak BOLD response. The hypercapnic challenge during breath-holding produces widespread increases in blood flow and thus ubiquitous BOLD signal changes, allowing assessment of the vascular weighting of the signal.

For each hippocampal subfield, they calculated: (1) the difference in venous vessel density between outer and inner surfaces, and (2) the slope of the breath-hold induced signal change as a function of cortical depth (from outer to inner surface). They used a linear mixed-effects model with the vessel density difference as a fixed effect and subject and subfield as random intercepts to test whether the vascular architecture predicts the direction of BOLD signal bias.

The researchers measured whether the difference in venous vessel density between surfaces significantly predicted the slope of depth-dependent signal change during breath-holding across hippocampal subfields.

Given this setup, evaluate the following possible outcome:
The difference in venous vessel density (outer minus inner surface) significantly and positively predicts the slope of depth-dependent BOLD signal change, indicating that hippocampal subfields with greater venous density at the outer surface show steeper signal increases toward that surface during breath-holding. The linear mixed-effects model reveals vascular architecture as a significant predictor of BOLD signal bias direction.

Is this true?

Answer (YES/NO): YES